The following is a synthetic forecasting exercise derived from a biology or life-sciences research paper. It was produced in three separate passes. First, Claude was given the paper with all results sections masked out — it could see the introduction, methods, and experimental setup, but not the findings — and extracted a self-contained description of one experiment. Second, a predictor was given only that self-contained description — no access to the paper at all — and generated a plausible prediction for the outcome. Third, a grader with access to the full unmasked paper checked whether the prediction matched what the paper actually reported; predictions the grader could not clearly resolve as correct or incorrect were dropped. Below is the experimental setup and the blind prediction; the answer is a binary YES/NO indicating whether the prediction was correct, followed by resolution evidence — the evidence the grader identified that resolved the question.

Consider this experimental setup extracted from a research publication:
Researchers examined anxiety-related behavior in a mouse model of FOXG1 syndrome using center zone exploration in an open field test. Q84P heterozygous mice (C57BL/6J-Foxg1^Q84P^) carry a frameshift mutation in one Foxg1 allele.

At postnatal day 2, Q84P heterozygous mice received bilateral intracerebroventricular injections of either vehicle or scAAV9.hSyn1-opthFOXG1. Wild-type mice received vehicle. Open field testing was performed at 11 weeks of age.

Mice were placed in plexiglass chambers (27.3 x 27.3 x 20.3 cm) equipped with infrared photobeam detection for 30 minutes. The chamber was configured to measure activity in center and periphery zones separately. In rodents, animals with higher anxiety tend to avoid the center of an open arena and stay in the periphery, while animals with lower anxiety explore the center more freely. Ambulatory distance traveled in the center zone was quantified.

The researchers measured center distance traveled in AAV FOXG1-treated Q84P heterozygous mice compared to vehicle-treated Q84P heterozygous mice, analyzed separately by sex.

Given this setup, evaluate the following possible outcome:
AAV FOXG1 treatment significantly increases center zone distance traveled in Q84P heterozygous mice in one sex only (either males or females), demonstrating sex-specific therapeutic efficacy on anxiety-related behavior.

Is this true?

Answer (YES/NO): YES